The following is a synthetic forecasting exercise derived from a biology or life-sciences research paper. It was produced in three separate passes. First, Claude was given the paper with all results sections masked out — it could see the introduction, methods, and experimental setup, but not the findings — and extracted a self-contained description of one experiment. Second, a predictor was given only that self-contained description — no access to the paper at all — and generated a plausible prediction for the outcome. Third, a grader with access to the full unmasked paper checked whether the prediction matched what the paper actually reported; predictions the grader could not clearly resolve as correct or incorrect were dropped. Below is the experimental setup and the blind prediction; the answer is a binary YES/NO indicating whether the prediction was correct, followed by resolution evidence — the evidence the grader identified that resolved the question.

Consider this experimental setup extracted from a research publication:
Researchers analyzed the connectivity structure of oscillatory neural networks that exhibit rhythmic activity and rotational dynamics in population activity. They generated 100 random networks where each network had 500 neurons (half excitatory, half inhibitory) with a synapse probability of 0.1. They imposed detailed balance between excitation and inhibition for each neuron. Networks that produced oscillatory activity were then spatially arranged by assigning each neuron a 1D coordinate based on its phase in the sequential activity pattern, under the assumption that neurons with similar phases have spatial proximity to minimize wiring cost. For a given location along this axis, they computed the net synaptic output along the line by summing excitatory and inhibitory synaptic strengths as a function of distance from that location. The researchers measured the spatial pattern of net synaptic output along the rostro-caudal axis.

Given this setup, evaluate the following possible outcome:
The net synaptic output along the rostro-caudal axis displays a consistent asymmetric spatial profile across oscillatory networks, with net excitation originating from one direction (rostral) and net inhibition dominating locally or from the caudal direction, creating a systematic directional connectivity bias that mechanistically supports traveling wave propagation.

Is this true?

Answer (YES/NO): NO